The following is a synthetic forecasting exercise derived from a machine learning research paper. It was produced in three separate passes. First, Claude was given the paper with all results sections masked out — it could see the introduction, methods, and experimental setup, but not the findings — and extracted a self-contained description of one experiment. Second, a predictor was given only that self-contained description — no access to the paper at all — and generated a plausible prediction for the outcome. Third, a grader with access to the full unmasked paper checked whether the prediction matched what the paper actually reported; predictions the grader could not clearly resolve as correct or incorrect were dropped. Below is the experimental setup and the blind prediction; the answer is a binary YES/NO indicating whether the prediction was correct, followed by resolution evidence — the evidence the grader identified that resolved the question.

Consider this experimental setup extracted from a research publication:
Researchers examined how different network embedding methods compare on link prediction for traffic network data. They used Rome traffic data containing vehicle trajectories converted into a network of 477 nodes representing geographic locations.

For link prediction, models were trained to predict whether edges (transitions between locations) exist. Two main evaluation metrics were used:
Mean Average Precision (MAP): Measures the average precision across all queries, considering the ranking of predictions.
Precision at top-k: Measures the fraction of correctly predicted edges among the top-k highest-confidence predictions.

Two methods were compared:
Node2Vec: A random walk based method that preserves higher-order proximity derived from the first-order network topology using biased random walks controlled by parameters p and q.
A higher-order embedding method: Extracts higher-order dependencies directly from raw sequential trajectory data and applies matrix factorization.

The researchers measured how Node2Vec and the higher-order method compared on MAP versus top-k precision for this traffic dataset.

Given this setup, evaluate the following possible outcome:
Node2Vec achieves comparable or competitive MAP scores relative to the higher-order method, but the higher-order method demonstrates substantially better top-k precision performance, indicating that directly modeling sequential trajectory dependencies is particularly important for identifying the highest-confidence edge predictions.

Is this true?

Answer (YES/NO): YES